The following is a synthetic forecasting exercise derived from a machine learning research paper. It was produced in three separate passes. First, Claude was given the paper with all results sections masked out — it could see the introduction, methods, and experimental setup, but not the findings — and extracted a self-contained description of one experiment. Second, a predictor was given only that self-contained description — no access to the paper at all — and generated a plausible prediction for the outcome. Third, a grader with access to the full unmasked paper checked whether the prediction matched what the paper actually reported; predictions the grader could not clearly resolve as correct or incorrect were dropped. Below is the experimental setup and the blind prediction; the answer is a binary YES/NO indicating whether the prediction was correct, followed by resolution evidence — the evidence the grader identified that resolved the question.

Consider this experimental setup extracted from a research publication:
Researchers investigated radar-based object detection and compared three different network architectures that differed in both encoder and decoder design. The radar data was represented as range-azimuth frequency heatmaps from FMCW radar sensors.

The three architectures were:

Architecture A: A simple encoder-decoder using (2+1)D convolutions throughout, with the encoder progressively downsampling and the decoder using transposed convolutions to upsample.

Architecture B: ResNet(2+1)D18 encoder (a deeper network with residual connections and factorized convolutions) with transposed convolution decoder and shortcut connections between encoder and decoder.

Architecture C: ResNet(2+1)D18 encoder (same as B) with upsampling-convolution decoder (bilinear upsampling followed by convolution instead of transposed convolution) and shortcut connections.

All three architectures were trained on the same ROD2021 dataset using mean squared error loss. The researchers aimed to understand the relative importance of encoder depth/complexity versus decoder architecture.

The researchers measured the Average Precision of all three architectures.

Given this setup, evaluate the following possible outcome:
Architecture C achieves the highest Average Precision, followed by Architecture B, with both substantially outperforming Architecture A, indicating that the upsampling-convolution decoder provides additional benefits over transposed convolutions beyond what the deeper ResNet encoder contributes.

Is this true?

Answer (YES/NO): NO